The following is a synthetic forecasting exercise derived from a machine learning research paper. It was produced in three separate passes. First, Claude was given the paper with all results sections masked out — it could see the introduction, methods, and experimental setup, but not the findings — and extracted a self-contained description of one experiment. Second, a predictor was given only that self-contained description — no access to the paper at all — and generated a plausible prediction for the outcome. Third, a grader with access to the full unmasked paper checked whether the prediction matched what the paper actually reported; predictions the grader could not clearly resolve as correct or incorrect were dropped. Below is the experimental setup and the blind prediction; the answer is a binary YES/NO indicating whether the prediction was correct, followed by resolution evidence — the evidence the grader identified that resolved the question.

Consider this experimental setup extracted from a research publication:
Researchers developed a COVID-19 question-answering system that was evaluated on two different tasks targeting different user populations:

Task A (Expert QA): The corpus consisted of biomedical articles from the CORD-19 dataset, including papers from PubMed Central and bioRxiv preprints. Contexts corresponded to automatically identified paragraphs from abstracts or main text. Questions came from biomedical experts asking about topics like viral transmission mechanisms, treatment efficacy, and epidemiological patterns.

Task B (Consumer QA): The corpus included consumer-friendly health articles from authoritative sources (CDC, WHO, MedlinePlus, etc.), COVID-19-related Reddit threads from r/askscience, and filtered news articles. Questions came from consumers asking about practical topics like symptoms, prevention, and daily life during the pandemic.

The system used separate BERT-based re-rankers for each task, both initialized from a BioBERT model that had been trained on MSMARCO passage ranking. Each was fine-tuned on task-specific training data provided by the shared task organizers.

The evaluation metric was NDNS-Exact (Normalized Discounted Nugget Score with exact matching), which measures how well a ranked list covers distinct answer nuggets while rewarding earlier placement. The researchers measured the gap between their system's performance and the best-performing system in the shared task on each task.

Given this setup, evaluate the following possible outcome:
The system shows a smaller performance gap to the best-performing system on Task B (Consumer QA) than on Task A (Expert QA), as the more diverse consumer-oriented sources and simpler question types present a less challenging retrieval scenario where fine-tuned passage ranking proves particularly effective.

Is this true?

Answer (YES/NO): NO